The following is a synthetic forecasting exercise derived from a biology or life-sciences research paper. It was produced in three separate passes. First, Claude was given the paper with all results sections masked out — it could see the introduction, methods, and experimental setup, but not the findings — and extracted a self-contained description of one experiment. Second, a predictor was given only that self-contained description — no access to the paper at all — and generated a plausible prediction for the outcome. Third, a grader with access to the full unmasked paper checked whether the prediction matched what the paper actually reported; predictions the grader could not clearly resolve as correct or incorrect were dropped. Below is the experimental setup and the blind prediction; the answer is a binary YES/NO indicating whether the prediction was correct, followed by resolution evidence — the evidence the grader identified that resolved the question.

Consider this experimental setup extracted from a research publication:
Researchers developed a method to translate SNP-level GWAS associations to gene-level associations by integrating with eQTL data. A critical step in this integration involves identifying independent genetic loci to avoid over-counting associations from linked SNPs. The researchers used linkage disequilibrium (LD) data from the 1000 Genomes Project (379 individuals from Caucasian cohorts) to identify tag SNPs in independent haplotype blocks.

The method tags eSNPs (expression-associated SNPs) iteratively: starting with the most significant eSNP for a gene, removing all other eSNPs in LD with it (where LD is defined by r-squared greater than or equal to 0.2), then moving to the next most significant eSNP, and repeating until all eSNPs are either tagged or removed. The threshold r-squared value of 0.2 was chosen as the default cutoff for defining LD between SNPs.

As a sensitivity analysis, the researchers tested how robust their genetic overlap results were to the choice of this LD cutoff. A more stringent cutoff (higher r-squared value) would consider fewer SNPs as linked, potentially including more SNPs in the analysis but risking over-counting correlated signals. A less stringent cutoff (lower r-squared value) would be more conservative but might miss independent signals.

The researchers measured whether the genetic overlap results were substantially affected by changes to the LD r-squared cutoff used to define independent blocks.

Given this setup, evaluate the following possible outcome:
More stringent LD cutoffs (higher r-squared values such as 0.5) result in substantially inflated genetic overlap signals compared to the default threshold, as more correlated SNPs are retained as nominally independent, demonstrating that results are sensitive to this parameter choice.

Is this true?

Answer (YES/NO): NO